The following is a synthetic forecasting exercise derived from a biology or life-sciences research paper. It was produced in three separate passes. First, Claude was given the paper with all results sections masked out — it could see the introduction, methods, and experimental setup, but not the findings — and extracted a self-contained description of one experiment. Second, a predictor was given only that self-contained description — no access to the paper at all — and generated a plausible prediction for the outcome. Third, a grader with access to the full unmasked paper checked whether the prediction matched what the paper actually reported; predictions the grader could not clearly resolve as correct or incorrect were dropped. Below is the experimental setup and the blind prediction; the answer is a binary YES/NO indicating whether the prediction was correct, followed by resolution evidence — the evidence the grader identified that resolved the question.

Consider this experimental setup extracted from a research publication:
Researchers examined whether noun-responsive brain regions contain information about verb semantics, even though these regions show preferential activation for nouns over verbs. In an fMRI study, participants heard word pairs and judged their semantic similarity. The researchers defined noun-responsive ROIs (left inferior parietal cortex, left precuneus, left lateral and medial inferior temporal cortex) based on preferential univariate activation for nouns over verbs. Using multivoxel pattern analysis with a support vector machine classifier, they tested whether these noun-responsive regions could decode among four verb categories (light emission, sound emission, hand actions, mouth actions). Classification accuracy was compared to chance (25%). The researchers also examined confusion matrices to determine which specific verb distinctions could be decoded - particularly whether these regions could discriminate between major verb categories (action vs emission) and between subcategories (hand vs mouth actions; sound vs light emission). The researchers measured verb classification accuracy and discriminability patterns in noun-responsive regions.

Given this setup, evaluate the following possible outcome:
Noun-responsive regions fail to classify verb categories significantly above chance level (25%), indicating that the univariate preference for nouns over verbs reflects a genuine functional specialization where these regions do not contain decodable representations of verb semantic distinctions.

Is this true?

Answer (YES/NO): NO